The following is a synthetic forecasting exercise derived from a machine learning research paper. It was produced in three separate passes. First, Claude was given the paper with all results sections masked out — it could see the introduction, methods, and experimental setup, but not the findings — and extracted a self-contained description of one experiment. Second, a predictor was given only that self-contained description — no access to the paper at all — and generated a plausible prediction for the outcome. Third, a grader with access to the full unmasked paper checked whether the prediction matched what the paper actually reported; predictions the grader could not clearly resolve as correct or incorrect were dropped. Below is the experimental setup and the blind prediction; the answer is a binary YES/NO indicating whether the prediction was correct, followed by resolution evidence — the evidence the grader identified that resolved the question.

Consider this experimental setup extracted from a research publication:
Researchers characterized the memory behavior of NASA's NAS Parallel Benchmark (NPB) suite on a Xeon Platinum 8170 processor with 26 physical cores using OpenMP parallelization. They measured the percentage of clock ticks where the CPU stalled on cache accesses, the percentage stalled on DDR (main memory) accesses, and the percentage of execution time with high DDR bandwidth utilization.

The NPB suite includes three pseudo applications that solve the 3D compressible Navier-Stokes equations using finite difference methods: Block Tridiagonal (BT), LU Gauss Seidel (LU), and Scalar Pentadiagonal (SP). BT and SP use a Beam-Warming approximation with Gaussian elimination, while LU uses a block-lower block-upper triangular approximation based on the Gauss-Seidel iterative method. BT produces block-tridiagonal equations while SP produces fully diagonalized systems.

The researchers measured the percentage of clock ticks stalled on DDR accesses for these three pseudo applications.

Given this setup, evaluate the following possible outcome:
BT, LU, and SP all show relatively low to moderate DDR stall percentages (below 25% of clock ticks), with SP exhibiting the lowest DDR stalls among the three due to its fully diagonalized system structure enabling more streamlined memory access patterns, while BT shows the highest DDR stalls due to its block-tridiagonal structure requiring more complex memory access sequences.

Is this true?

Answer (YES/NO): NO